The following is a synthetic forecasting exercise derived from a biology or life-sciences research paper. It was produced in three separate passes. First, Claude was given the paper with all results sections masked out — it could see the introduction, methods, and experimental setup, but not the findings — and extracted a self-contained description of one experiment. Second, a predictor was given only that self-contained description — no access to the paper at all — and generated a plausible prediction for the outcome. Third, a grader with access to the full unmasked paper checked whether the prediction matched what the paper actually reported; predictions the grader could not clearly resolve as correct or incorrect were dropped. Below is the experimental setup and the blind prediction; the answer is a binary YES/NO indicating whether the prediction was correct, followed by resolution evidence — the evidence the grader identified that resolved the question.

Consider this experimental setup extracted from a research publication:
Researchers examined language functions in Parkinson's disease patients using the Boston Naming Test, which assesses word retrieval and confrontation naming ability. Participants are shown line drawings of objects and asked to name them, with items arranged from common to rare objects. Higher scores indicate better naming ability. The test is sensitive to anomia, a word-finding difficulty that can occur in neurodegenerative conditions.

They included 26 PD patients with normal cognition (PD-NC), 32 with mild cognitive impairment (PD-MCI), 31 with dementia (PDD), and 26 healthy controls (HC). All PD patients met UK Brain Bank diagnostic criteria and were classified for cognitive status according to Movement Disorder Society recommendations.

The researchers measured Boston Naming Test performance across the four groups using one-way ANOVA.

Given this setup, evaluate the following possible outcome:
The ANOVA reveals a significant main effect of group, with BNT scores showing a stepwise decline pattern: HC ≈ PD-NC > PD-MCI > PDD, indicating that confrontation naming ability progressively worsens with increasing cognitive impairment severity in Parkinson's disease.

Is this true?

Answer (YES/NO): NO